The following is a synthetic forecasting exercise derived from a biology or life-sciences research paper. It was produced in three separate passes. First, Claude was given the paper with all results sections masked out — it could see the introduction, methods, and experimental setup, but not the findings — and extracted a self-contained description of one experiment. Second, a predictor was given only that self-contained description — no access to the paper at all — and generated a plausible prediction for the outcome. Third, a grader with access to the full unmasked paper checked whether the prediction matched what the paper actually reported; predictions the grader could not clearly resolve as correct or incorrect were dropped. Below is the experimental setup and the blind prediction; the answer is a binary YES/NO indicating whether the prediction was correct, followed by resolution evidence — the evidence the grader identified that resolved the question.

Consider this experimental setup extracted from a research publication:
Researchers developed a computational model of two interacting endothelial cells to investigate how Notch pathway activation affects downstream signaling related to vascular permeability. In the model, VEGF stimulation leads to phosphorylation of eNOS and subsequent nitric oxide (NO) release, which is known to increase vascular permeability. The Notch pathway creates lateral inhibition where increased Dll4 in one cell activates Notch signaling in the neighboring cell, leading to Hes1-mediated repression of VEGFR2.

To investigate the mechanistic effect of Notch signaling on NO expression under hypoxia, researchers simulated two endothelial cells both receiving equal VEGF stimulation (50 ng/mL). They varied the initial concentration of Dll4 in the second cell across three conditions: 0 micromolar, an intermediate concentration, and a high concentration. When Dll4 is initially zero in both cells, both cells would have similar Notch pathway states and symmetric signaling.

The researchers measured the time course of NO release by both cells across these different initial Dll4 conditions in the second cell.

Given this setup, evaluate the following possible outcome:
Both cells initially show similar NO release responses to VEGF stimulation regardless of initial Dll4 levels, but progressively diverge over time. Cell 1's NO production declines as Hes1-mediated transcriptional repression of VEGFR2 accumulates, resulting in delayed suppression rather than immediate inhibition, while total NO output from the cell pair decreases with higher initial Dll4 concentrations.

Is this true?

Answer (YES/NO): NO